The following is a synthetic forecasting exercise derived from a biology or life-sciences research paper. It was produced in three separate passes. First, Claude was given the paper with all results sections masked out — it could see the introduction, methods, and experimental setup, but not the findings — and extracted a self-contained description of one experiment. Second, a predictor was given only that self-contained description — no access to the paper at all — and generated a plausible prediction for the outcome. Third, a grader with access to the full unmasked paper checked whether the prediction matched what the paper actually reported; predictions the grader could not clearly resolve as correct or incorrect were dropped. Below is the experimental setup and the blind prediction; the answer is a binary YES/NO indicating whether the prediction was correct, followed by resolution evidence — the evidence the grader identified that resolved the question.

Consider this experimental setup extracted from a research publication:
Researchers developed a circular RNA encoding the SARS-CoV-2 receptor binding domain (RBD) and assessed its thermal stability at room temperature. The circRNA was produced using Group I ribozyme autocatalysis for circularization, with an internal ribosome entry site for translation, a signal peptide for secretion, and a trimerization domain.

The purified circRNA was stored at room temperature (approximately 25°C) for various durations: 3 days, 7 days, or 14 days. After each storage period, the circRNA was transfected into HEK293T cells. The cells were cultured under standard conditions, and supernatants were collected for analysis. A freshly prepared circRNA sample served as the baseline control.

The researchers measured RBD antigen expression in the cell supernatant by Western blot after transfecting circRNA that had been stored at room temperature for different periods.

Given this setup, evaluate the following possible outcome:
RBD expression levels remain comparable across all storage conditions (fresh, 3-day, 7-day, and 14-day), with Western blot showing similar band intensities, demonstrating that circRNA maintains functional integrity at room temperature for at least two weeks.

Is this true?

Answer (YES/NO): YES